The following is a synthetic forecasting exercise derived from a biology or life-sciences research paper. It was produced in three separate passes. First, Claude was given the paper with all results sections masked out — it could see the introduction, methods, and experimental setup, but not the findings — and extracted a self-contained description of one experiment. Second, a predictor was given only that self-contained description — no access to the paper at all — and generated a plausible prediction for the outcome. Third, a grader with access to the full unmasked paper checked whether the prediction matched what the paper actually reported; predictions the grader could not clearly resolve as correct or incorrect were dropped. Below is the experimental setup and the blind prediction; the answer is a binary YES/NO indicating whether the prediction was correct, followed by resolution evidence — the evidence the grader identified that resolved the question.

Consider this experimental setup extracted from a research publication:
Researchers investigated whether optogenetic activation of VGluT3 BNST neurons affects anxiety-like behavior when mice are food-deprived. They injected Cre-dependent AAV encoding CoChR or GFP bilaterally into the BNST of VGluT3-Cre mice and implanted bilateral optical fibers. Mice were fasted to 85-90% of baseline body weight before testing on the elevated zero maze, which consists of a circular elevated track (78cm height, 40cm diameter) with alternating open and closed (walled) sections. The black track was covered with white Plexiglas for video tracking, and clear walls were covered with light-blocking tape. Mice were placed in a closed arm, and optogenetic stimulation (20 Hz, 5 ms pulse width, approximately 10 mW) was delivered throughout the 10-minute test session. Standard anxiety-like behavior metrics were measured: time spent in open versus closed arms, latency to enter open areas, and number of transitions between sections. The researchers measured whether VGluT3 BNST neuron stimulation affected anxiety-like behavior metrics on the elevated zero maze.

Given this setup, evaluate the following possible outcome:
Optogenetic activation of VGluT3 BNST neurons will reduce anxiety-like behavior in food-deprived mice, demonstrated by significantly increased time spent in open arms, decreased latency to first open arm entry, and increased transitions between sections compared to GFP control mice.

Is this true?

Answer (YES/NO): NO